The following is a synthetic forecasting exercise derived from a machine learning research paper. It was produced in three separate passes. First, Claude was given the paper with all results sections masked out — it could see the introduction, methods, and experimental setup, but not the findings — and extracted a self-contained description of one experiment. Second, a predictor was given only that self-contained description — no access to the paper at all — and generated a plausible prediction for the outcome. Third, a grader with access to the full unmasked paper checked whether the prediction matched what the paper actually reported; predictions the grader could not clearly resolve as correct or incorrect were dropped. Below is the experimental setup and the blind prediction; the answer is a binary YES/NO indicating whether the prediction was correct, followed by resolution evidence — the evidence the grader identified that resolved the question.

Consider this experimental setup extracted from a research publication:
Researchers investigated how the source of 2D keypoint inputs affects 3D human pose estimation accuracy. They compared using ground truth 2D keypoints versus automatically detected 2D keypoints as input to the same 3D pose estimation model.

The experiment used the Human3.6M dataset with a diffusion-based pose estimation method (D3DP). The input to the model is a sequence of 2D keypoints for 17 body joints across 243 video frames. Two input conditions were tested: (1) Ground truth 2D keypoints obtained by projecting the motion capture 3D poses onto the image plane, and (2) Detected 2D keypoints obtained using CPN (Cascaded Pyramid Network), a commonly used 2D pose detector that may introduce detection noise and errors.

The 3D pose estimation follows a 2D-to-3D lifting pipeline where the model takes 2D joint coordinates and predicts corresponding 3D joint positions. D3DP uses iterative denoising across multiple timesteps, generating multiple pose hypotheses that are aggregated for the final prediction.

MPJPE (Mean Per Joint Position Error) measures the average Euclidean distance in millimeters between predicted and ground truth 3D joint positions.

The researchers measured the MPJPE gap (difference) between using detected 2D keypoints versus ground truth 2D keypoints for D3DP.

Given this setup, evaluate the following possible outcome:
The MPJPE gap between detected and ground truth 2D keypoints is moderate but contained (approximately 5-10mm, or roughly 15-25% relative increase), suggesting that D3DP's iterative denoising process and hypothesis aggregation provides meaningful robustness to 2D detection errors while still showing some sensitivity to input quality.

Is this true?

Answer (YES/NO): NO